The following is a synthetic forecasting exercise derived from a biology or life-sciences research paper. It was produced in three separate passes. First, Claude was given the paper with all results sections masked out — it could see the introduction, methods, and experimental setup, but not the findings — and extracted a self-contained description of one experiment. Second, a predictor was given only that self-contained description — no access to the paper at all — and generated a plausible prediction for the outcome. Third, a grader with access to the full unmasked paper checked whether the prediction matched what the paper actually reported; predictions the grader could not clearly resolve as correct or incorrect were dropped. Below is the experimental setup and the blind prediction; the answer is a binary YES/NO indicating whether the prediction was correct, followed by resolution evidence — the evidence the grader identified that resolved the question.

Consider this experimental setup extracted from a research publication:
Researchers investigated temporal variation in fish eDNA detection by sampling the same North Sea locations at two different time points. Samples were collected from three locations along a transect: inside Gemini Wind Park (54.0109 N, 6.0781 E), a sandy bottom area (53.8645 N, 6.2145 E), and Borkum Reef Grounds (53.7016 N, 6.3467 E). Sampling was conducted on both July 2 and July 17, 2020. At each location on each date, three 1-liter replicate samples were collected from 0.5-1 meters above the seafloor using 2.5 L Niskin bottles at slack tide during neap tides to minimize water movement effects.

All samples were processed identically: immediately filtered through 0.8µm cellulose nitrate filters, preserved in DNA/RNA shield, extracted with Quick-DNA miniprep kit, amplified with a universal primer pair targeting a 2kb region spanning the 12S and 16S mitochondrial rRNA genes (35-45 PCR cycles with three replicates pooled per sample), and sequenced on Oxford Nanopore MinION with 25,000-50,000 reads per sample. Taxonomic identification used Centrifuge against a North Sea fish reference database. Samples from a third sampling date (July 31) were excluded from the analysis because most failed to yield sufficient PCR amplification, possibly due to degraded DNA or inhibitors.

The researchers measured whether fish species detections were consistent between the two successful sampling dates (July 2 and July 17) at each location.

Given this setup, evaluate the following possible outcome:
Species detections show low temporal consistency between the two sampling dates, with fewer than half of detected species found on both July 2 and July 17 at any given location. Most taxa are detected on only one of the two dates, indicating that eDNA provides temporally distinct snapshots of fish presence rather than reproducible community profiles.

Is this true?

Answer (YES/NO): NO